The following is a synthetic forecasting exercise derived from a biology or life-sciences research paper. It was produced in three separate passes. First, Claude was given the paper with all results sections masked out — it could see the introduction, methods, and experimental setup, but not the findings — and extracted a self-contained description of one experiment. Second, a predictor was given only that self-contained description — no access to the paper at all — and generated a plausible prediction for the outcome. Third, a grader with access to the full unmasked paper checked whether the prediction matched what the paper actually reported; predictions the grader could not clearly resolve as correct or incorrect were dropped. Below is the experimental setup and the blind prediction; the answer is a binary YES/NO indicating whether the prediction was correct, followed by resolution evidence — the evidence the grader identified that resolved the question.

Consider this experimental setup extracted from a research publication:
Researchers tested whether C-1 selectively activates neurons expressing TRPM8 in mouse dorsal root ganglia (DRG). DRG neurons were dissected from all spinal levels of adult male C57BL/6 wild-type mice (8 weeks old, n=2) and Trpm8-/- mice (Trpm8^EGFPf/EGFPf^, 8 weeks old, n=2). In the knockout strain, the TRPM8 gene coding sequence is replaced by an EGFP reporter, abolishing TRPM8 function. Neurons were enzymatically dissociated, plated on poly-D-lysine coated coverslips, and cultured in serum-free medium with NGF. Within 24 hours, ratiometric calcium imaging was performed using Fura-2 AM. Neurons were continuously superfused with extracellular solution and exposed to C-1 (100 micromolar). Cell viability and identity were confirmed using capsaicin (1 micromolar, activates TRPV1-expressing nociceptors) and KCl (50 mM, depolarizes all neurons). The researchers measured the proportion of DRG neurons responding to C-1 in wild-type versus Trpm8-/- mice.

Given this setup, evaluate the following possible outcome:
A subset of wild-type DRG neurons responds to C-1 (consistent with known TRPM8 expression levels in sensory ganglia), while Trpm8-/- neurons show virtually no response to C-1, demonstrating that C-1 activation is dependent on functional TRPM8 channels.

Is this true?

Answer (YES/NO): YES